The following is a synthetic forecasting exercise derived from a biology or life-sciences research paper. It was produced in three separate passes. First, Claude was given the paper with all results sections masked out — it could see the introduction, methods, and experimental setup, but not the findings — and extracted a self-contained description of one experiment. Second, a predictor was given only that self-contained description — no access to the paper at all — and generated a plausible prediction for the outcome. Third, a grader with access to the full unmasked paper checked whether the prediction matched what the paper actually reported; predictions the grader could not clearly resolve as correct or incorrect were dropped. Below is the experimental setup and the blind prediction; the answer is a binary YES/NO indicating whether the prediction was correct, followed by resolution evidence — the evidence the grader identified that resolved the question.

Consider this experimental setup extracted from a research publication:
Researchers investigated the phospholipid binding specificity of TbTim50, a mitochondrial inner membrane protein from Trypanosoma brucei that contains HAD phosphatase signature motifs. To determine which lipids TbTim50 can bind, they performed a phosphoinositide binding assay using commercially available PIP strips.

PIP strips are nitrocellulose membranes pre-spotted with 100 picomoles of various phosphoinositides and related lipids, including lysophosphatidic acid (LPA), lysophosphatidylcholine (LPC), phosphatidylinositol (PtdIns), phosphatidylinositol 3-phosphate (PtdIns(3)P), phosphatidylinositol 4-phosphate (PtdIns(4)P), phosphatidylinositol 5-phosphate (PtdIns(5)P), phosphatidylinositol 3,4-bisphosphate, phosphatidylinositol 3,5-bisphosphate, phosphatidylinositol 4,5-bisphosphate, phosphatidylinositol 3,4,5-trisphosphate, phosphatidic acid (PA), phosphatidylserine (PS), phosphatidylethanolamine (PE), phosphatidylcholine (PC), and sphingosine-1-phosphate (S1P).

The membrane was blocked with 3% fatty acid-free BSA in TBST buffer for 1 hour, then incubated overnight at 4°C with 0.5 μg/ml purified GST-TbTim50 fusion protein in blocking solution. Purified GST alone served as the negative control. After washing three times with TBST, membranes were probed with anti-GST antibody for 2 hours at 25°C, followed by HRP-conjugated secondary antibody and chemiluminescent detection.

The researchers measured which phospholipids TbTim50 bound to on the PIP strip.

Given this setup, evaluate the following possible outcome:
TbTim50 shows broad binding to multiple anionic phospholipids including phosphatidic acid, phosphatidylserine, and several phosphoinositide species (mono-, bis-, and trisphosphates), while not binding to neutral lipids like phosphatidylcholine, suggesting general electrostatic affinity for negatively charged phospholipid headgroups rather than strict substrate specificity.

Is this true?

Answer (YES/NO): NO